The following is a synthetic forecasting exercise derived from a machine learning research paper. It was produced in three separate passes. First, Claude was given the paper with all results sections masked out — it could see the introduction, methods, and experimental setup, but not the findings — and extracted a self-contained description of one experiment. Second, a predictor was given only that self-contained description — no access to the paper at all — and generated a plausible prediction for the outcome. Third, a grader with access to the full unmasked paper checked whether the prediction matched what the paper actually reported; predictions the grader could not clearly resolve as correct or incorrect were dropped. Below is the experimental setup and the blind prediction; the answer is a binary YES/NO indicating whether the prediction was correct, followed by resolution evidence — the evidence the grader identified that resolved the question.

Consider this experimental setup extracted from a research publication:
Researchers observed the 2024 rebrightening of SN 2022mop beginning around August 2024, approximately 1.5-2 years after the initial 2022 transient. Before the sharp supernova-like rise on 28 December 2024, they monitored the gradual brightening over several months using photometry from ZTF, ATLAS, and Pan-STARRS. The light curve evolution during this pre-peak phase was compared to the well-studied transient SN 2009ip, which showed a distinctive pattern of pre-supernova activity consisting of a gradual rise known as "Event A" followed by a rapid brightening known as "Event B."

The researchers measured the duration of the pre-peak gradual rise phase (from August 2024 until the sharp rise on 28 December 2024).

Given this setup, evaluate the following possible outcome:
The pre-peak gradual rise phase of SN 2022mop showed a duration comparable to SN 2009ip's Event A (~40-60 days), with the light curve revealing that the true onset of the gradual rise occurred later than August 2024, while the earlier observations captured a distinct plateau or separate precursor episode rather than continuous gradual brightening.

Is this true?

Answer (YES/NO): NO